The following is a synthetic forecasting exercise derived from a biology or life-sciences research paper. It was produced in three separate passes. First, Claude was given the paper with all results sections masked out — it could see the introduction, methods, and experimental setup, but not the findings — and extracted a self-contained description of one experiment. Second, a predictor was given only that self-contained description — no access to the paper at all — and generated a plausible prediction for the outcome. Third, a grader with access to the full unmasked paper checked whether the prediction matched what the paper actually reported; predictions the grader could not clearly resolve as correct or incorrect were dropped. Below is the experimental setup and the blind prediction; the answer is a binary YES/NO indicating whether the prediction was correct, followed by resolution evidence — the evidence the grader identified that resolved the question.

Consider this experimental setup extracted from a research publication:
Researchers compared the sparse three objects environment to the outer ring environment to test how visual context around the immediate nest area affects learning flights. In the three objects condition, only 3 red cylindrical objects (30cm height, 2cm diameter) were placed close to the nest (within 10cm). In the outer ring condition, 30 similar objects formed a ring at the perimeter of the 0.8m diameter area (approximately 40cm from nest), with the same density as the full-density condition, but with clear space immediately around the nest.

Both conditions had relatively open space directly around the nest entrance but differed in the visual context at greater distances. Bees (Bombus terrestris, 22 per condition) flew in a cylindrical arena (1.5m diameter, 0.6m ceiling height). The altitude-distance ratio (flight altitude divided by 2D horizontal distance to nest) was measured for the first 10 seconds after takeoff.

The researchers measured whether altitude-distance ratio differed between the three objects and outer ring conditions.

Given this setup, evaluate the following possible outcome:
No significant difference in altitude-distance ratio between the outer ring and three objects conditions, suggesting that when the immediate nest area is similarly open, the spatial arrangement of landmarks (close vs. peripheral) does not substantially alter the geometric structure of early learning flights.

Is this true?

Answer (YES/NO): NO